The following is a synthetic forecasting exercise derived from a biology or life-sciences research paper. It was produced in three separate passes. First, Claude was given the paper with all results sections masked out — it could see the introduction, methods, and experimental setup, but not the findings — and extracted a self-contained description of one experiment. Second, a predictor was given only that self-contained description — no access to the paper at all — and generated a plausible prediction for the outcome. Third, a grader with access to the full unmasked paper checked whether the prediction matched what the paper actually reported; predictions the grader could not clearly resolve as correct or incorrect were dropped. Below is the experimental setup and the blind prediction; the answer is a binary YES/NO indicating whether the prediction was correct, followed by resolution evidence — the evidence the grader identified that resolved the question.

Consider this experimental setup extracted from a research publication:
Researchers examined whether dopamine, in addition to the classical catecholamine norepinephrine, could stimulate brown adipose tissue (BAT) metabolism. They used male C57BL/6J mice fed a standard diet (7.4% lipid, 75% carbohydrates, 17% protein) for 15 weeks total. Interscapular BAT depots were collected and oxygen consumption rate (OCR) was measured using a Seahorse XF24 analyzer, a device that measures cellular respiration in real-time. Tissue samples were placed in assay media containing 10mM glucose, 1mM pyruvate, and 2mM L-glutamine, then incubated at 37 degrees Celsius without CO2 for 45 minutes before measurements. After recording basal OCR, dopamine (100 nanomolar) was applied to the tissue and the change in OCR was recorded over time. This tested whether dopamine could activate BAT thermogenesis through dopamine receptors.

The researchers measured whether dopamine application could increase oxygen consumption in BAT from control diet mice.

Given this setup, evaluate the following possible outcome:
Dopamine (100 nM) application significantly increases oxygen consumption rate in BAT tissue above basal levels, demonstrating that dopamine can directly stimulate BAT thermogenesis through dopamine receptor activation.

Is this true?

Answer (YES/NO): NO